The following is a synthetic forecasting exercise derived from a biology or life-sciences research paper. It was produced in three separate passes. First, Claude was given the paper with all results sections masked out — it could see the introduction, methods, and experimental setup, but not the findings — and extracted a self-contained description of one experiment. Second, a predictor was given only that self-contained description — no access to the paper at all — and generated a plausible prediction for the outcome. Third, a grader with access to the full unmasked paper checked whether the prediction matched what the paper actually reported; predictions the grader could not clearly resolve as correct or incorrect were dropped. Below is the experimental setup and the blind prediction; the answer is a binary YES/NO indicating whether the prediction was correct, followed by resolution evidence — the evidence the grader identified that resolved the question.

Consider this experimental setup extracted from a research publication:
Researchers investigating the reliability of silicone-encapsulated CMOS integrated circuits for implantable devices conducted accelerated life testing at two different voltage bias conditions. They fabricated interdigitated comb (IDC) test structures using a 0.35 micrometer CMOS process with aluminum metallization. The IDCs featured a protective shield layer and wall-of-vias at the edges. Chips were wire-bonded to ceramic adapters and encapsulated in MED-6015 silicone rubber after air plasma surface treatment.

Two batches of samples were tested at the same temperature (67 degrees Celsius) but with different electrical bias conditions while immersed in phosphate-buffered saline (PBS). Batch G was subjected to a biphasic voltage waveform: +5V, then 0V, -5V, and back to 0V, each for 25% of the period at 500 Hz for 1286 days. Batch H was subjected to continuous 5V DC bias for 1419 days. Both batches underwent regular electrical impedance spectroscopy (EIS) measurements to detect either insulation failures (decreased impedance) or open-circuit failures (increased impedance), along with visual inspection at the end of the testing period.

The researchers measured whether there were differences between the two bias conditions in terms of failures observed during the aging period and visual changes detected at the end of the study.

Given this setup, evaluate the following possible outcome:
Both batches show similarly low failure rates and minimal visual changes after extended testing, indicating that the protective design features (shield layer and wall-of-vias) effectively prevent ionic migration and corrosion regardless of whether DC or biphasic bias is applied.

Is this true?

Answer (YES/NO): NO